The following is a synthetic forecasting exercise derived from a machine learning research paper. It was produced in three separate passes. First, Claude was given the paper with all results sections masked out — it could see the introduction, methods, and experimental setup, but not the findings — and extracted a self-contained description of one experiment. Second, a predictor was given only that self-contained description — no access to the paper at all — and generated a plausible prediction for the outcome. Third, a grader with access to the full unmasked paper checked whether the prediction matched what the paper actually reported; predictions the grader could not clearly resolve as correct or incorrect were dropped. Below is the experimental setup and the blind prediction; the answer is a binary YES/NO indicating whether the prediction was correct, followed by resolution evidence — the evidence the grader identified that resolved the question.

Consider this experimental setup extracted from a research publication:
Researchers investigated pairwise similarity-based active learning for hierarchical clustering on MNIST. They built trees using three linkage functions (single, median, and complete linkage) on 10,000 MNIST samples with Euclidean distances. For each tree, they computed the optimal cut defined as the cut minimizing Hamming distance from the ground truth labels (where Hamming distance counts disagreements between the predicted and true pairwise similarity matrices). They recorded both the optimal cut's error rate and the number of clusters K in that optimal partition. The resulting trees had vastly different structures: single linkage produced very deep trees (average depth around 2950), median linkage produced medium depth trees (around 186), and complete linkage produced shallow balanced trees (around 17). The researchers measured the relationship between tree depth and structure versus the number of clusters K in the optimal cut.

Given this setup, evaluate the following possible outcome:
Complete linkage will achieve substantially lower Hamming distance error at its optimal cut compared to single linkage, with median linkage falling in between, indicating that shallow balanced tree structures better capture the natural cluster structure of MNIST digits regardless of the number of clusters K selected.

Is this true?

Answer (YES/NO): NO